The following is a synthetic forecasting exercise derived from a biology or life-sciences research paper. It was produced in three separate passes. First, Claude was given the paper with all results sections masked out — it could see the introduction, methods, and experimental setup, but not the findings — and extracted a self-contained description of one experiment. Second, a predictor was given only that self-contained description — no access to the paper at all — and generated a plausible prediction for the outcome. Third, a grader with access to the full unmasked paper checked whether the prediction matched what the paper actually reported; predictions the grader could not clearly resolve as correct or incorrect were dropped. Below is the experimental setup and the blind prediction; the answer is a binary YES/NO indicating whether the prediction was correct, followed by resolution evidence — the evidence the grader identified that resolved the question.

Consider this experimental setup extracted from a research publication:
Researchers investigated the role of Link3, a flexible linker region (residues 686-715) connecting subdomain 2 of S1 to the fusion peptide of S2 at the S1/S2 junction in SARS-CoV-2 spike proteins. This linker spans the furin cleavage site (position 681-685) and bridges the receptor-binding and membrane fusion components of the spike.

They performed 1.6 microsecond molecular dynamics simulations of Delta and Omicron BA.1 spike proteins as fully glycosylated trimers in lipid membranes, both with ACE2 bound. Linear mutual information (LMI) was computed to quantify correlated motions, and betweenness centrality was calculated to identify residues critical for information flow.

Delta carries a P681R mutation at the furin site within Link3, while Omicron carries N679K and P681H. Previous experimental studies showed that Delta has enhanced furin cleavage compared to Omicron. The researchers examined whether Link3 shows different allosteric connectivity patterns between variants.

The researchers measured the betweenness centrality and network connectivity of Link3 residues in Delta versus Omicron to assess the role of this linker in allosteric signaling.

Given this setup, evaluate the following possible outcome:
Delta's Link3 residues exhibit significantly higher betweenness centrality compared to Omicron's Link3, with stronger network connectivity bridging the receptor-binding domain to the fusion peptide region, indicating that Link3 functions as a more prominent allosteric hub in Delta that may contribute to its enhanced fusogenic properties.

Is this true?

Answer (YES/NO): NO